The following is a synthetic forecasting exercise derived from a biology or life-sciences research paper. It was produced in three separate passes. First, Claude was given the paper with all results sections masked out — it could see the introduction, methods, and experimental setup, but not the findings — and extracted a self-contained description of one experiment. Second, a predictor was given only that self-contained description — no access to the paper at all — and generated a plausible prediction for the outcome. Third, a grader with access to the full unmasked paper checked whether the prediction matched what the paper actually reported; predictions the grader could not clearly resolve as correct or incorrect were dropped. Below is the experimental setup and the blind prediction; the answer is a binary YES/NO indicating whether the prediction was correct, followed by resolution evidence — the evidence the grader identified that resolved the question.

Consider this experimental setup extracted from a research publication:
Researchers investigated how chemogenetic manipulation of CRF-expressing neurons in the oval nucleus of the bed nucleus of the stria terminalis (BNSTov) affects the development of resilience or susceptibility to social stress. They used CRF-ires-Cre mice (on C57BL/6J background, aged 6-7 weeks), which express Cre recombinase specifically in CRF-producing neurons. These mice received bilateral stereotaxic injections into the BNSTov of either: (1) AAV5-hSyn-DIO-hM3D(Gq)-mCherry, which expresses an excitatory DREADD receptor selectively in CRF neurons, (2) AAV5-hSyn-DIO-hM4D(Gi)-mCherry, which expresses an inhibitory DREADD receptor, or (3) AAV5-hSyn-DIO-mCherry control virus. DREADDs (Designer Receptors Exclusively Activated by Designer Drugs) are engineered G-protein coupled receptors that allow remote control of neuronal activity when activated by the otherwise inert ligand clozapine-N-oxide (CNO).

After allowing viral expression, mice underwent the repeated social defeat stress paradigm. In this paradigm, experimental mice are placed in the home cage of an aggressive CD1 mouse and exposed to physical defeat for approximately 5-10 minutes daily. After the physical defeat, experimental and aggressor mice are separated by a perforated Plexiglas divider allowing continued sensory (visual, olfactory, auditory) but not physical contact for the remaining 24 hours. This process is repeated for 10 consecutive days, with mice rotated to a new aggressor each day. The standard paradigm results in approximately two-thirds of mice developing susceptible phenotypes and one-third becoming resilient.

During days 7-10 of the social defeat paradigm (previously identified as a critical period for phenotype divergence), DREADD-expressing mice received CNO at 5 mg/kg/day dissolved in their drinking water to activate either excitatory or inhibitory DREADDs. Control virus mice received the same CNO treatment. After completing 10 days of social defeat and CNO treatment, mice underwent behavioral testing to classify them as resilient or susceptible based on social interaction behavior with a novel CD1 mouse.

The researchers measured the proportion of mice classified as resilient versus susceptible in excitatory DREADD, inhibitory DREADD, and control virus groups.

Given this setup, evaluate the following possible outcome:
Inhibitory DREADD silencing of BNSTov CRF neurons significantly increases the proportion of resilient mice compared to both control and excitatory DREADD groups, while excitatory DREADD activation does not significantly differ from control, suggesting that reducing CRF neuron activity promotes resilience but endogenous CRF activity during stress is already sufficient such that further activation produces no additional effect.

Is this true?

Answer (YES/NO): NO